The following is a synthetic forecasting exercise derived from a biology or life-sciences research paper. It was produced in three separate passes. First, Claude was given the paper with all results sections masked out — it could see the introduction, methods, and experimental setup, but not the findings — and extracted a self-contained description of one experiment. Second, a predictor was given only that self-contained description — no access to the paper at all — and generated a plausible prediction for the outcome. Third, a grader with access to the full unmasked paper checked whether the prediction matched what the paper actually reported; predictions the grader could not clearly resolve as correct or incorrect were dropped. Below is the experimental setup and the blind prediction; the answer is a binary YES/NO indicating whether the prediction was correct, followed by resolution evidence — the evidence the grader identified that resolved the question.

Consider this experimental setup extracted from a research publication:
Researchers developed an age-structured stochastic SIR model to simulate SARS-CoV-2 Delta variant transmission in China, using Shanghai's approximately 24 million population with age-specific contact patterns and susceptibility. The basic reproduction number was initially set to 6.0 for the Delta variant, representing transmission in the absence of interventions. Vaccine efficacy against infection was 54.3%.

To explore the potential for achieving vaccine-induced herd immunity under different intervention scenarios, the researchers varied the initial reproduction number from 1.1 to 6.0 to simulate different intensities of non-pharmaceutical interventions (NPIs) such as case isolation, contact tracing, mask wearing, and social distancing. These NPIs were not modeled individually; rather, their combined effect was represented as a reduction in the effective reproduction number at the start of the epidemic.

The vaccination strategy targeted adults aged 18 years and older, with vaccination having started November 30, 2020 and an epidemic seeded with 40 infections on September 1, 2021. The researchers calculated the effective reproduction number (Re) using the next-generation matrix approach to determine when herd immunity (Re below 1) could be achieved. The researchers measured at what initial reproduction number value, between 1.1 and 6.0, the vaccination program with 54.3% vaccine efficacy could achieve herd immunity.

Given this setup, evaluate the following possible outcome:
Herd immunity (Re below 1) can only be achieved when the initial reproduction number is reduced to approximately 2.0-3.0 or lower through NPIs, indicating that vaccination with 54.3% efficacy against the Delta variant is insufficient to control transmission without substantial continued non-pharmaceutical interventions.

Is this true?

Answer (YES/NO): NO